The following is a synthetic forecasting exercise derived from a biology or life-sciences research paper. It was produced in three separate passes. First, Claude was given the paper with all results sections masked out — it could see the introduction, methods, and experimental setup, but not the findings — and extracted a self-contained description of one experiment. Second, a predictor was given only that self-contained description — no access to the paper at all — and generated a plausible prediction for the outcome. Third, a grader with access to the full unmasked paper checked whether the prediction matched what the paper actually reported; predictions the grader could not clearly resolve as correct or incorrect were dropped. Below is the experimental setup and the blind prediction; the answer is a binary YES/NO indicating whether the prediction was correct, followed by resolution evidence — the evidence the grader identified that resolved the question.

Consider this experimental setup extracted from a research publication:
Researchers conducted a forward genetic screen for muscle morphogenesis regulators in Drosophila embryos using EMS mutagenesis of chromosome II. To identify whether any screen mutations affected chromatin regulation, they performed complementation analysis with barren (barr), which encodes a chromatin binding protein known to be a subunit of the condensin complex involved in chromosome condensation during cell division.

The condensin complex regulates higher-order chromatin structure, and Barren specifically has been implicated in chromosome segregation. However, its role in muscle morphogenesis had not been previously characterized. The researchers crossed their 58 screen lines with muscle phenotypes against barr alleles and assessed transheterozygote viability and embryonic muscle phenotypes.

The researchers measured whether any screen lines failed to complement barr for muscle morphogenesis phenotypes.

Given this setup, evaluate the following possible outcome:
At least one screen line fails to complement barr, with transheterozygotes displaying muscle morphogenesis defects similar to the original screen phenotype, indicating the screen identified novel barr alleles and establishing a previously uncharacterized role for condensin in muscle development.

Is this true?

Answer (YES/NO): YES